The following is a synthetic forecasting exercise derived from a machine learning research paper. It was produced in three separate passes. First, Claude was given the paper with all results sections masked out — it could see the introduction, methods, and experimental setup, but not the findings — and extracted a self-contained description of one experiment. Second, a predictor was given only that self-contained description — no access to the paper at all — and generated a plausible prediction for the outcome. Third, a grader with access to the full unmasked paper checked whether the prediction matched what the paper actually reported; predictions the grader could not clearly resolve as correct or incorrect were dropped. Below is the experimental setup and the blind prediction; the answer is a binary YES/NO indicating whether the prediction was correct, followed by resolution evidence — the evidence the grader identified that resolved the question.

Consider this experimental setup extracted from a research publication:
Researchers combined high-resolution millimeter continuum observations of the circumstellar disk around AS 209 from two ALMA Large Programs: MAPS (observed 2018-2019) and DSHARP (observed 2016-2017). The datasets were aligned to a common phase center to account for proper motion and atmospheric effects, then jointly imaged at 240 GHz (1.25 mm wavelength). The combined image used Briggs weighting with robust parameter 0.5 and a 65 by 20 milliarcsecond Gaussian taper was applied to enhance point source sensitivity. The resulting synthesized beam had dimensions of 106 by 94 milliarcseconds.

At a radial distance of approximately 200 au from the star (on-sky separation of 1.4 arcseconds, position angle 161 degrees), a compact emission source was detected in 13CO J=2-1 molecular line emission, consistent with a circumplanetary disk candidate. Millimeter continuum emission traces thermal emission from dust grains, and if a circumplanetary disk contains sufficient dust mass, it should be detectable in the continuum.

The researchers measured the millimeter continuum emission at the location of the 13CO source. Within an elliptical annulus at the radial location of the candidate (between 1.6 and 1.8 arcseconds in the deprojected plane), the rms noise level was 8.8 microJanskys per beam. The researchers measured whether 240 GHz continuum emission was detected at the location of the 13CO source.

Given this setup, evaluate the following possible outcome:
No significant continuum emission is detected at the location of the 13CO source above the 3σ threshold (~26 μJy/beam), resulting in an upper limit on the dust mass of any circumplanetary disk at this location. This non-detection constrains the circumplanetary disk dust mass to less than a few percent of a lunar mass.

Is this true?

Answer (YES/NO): NO